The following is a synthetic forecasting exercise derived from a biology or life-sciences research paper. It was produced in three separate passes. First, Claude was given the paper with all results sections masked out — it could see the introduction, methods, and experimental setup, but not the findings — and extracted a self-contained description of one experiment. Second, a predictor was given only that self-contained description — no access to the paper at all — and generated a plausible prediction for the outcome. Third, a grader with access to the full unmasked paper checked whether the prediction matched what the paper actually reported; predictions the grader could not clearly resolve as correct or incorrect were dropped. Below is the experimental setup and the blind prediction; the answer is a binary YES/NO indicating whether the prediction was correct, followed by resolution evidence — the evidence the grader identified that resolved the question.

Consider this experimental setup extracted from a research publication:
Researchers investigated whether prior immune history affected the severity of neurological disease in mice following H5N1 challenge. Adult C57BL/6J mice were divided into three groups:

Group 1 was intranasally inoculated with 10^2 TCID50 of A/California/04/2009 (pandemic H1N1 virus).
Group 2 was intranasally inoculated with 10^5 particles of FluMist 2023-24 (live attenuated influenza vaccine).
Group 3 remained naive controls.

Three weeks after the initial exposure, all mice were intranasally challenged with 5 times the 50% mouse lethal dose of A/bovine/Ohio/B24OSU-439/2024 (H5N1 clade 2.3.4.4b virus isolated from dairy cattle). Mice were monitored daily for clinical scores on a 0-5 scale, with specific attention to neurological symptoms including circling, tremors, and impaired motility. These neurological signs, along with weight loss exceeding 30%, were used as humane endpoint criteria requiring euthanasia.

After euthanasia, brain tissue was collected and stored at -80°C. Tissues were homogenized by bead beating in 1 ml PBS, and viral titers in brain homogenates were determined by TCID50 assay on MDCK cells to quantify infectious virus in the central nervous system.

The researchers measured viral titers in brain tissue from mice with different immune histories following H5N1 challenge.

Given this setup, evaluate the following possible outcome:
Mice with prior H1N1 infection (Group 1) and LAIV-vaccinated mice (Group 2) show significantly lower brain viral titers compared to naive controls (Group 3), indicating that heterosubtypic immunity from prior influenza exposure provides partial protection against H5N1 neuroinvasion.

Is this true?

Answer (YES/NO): YES